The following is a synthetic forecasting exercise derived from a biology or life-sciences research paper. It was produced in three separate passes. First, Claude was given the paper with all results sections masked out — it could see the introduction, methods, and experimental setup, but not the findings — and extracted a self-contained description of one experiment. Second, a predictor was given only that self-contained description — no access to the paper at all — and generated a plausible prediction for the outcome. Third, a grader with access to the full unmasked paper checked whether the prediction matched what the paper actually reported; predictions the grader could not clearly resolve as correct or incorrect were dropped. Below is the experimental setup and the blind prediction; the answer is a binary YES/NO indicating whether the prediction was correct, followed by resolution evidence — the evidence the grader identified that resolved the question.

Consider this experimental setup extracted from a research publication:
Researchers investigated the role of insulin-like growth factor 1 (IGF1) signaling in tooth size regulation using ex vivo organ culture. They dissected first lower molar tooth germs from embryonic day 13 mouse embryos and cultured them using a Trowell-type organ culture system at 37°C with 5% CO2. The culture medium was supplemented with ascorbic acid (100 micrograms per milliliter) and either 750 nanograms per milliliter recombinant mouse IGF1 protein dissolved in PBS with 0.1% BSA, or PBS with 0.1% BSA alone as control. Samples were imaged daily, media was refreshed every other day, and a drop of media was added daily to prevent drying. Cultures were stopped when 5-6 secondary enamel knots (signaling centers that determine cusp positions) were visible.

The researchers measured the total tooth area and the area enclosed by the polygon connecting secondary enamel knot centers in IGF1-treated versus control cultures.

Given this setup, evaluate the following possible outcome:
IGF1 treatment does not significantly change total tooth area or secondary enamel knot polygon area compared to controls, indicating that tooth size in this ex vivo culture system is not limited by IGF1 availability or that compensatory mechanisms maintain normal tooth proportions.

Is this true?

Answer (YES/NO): NO